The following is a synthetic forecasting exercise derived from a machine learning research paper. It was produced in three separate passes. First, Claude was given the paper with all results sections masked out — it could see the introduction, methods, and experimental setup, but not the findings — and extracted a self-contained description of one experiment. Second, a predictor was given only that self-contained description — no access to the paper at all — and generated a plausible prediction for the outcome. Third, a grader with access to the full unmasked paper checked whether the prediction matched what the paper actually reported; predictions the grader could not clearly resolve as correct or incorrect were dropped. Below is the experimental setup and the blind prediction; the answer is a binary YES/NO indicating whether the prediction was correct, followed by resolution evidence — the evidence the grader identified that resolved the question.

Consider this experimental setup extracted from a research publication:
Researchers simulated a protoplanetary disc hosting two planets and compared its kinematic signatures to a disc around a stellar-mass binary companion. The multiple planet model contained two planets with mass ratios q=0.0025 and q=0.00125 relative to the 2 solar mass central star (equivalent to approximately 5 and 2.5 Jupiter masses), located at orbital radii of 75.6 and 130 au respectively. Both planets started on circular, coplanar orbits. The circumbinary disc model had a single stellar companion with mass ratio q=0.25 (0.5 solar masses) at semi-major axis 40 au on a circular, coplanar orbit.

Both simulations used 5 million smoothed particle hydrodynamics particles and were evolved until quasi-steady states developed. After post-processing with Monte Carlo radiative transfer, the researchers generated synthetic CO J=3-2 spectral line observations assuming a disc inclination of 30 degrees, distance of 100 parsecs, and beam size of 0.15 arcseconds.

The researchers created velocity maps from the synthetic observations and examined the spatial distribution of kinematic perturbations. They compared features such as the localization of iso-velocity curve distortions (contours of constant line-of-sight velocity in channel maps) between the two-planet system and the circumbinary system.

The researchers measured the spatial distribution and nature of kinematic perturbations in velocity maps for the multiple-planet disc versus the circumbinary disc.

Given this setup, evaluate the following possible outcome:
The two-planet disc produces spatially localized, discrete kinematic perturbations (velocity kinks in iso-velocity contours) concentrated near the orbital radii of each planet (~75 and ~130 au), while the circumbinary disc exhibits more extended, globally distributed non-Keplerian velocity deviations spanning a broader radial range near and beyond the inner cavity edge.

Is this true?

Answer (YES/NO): YES